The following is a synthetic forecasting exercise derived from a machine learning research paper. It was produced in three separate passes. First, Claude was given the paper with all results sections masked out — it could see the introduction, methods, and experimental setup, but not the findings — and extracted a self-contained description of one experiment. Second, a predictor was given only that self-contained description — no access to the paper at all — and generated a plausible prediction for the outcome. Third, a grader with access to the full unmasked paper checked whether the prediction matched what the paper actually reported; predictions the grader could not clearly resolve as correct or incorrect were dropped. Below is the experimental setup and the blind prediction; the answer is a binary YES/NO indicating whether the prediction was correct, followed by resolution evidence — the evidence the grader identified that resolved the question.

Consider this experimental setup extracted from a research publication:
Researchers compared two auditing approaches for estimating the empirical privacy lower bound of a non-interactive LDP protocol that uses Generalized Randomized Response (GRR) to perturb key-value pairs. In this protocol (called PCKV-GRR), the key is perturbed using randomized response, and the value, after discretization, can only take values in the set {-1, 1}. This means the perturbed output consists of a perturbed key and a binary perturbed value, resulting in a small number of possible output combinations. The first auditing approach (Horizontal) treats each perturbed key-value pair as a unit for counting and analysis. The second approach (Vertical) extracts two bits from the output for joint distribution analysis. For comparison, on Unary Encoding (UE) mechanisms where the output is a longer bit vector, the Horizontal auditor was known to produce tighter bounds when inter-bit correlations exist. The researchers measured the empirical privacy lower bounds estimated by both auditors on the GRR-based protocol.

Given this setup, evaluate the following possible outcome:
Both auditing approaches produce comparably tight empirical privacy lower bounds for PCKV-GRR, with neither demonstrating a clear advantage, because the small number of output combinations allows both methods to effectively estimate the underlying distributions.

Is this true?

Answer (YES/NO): YES